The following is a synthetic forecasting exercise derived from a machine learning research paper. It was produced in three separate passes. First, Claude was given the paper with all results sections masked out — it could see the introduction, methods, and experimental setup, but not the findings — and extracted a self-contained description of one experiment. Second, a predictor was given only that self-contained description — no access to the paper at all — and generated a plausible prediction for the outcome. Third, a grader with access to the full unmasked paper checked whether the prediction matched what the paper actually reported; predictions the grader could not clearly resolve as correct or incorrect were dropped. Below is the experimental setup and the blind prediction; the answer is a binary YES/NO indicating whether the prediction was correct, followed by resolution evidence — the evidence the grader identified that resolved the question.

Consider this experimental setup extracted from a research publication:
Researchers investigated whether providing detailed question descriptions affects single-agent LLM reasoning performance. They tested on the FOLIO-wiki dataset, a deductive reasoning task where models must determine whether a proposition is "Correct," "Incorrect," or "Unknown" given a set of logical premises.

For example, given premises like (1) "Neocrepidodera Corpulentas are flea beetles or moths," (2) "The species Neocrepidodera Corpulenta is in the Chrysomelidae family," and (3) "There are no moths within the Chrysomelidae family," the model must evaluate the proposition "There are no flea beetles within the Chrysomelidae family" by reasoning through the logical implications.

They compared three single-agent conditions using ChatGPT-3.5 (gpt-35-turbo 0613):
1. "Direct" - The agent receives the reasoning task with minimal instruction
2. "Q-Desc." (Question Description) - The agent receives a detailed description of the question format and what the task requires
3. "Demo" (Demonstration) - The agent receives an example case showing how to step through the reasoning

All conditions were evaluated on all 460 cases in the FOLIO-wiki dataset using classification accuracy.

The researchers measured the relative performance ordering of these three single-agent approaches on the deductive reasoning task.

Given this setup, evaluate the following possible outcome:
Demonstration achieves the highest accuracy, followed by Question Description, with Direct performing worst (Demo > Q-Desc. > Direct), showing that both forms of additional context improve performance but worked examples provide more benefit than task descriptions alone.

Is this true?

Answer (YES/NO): YES